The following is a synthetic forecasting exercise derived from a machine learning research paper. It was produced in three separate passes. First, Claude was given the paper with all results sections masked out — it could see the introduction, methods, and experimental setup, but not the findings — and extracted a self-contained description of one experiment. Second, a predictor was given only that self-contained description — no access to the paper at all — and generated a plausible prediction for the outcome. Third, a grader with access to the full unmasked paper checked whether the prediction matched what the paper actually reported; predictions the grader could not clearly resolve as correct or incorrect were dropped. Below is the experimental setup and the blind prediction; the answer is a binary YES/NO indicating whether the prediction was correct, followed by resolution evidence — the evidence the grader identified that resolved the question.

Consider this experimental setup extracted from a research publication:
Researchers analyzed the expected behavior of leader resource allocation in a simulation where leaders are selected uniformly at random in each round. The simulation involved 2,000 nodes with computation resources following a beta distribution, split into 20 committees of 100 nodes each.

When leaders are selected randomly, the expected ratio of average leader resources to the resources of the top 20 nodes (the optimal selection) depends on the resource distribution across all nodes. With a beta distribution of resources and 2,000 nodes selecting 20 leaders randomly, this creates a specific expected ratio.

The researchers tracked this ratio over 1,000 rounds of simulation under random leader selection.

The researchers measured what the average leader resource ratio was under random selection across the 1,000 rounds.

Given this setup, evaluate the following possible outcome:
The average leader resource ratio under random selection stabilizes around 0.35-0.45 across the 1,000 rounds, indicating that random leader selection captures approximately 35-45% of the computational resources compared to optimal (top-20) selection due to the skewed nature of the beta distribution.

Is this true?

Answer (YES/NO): YES